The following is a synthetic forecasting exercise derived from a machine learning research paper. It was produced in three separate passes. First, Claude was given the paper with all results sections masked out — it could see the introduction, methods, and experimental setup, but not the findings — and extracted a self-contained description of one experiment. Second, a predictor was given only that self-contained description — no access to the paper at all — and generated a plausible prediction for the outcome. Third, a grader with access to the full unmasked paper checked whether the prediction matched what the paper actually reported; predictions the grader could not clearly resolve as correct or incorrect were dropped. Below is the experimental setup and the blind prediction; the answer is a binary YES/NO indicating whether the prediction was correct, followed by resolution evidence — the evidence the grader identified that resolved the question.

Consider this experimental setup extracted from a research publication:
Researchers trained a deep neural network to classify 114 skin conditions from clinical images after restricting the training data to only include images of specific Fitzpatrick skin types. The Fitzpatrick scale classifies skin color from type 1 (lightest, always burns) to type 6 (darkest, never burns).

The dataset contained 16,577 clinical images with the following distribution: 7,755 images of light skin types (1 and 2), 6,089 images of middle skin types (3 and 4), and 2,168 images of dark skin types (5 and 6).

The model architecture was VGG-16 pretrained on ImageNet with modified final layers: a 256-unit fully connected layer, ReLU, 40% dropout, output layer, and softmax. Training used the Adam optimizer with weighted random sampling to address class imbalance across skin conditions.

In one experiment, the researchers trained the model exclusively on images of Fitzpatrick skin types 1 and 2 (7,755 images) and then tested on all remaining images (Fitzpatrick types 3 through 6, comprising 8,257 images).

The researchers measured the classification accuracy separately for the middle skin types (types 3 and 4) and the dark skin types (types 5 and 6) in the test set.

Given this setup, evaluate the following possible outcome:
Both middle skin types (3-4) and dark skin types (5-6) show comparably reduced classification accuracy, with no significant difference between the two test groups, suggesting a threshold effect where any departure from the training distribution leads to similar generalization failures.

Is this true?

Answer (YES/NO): NO